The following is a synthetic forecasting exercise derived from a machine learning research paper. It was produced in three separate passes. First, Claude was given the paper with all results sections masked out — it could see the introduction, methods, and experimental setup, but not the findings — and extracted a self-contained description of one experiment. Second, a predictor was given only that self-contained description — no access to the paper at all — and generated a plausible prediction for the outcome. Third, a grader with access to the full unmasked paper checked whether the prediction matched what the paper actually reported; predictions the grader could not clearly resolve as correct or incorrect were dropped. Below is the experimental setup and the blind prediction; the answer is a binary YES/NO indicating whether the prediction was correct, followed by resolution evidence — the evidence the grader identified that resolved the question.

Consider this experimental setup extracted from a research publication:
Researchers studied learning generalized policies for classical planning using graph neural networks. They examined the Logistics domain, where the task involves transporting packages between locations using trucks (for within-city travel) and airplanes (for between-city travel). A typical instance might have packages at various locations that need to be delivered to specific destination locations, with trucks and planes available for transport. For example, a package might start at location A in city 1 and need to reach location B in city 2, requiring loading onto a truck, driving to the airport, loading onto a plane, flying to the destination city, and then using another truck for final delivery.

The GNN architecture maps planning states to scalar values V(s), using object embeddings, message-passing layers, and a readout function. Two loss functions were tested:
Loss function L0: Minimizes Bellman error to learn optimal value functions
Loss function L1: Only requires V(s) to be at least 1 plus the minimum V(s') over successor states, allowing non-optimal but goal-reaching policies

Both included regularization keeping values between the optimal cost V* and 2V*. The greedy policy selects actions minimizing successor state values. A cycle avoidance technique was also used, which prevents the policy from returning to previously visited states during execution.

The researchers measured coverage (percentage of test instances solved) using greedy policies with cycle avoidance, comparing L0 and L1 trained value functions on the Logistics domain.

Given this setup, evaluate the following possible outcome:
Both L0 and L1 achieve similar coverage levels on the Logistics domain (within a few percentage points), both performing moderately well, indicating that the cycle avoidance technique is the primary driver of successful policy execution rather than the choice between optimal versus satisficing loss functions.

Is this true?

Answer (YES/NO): NO